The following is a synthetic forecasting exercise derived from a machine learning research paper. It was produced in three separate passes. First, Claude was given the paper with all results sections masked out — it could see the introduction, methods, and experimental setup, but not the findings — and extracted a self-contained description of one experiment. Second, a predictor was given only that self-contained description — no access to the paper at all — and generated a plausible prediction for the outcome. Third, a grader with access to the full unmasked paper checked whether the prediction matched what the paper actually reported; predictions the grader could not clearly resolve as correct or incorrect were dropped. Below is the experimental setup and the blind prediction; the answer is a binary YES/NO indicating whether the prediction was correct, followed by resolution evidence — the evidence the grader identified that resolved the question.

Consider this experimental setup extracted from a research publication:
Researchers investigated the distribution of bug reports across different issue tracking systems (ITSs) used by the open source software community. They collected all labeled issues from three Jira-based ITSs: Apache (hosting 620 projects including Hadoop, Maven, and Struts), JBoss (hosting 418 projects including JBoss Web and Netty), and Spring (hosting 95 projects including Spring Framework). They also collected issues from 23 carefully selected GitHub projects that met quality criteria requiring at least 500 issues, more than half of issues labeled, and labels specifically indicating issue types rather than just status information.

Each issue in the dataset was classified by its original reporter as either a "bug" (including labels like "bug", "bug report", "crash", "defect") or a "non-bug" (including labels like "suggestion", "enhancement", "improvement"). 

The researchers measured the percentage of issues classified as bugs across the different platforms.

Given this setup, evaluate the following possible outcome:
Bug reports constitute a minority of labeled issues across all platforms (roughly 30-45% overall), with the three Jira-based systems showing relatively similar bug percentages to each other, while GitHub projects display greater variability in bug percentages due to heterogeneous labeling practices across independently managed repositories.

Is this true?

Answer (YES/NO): NO